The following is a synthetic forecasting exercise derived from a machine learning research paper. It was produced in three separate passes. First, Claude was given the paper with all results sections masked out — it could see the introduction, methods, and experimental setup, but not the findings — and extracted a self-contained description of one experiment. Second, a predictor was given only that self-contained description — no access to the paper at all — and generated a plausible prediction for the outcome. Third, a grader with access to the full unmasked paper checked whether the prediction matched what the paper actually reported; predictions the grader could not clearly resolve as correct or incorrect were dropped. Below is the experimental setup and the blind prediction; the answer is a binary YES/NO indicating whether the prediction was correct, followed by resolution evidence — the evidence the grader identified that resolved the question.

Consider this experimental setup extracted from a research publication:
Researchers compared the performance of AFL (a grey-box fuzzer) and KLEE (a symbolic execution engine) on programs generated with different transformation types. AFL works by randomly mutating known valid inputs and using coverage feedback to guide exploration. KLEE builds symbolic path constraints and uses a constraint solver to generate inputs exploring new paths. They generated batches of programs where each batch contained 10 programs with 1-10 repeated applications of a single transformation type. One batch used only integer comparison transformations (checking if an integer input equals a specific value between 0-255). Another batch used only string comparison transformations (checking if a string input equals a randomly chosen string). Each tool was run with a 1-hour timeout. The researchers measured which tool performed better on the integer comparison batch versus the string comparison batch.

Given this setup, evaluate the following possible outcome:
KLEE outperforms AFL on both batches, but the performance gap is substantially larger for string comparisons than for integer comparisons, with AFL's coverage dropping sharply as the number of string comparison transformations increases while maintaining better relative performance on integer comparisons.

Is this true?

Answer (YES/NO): NO